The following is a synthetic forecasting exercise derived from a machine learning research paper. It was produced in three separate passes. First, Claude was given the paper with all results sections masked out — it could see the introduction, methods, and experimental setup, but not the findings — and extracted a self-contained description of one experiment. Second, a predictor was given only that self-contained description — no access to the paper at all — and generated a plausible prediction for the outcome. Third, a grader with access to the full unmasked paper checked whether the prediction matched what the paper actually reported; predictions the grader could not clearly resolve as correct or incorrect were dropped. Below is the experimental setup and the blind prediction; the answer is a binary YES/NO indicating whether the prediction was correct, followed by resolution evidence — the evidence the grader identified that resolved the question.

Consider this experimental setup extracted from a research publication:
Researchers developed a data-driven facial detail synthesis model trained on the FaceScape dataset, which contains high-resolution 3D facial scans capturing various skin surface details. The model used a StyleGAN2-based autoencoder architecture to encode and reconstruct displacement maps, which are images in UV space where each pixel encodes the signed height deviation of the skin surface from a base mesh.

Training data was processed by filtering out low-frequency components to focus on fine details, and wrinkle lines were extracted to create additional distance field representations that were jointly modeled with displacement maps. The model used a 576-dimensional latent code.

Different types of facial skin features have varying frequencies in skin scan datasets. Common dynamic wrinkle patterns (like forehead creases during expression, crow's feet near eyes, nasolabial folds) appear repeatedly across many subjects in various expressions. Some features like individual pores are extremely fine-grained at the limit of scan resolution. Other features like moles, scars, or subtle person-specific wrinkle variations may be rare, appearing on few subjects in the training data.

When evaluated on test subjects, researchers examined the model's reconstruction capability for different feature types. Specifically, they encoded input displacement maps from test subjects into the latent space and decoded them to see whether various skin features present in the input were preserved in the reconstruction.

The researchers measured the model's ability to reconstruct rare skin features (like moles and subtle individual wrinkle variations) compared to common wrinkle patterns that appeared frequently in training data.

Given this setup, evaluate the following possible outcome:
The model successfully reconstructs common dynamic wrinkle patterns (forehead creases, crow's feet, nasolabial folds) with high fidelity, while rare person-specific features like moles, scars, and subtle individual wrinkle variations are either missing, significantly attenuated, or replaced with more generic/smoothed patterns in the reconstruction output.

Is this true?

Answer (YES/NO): YES